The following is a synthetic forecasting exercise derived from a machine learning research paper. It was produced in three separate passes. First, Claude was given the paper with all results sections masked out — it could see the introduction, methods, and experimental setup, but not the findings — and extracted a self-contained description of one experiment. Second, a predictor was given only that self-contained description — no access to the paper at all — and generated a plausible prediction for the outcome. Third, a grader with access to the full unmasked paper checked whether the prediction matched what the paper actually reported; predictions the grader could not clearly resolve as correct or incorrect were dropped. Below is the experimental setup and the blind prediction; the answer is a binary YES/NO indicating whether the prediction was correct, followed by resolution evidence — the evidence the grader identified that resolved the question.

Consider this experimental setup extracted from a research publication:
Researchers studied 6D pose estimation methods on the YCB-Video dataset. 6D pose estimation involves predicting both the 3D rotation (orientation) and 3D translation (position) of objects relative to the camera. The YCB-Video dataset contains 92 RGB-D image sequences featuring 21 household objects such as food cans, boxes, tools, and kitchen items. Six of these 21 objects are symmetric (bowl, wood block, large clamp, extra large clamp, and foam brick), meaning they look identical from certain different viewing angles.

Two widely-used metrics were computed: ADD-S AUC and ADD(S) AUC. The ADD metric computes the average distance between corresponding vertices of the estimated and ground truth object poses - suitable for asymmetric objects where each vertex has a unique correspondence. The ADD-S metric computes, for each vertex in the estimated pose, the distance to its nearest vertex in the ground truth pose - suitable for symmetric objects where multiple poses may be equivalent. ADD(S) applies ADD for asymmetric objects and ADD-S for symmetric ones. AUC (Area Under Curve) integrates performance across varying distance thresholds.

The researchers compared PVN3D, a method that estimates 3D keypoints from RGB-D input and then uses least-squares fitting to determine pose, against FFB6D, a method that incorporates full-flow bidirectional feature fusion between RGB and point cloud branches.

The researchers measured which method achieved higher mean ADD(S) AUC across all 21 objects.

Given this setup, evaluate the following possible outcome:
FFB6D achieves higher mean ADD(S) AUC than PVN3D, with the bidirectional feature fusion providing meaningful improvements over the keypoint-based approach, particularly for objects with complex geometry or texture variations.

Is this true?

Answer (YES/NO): NO